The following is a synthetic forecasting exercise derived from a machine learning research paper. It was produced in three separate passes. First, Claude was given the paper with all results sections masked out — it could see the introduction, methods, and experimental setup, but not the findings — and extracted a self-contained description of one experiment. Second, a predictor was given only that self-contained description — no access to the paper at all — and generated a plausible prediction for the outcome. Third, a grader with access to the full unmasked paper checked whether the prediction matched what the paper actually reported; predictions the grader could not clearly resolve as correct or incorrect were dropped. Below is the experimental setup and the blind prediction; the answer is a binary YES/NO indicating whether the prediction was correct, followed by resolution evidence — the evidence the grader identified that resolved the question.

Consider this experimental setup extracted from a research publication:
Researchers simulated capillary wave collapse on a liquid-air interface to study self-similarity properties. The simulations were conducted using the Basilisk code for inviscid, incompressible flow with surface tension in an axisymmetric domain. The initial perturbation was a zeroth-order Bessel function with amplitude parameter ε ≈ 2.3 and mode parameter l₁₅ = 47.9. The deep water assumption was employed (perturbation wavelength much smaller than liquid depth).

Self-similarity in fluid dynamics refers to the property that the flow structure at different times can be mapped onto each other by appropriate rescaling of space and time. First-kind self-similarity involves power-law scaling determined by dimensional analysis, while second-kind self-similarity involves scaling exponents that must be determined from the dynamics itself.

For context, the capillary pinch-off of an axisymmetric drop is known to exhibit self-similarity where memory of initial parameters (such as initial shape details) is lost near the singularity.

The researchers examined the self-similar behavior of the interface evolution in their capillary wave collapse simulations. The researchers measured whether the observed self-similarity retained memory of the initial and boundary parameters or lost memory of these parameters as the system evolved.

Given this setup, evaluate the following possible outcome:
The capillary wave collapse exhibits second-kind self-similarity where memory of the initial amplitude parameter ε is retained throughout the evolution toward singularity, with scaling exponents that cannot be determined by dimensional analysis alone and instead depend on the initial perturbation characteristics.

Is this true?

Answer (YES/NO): NO